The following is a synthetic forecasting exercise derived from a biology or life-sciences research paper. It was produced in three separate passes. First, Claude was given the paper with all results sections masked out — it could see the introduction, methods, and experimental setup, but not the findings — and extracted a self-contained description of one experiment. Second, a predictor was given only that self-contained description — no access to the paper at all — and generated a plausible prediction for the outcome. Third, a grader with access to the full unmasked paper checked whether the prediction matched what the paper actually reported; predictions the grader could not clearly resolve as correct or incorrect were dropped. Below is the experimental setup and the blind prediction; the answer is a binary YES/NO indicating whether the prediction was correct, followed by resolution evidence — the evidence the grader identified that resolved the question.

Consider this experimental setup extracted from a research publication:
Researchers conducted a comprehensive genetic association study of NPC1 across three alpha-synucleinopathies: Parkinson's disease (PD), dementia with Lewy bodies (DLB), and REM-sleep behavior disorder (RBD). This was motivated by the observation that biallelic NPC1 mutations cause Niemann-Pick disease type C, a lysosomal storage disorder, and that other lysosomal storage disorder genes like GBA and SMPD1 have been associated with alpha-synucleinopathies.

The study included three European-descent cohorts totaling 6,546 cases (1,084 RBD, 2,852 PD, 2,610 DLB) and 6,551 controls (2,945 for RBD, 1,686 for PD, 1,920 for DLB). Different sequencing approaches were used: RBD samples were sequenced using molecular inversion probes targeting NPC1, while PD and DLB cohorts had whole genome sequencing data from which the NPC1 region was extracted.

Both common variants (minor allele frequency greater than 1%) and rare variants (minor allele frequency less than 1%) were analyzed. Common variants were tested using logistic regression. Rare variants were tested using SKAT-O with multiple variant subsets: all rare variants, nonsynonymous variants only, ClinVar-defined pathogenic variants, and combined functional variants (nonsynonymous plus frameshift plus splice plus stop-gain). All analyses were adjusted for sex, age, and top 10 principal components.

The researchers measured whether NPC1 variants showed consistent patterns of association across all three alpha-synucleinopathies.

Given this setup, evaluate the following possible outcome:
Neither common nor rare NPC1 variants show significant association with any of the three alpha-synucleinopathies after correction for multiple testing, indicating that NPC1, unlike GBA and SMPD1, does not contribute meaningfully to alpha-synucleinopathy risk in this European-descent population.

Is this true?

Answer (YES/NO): YES